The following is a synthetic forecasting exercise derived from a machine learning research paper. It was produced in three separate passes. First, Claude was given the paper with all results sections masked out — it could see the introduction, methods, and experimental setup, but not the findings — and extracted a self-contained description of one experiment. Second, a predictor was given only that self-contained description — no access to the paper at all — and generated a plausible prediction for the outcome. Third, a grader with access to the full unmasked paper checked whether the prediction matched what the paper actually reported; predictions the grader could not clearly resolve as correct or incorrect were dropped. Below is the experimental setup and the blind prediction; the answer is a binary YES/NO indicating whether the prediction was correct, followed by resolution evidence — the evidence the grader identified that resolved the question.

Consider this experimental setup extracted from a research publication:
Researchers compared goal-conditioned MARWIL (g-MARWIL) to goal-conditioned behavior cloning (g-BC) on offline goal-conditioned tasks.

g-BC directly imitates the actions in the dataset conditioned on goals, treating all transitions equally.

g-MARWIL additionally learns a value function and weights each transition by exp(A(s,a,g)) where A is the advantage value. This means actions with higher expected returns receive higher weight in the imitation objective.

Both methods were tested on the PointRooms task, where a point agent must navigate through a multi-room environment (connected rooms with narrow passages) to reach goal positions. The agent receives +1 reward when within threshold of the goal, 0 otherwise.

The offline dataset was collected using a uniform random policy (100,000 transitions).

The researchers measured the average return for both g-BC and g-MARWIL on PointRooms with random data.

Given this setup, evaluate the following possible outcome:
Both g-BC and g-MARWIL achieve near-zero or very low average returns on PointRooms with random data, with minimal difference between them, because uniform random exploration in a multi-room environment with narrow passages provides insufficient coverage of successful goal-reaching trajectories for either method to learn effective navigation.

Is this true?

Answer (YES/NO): NO